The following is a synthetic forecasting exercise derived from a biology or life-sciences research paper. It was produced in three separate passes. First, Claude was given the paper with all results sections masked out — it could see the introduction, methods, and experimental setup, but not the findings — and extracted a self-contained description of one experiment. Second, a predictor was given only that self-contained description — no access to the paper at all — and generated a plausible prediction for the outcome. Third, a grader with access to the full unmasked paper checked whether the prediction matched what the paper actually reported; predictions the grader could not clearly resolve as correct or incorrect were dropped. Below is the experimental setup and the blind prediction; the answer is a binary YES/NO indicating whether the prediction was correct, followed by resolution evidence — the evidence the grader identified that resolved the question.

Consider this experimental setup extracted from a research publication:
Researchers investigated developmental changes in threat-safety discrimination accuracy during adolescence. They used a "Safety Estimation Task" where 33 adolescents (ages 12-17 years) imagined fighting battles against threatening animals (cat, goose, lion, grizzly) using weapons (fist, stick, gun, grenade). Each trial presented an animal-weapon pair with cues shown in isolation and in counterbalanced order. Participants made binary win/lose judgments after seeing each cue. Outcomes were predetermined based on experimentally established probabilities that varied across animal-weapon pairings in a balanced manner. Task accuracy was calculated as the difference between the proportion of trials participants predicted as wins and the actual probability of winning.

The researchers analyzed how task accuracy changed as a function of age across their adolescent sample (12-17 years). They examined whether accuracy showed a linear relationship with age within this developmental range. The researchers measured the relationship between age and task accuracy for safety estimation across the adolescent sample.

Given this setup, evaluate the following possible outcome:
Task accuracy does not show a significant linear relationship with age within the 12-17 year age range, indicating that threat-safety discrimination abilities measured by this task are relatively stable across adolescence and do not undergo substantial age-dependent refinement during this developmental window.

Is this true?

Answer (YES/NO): NO